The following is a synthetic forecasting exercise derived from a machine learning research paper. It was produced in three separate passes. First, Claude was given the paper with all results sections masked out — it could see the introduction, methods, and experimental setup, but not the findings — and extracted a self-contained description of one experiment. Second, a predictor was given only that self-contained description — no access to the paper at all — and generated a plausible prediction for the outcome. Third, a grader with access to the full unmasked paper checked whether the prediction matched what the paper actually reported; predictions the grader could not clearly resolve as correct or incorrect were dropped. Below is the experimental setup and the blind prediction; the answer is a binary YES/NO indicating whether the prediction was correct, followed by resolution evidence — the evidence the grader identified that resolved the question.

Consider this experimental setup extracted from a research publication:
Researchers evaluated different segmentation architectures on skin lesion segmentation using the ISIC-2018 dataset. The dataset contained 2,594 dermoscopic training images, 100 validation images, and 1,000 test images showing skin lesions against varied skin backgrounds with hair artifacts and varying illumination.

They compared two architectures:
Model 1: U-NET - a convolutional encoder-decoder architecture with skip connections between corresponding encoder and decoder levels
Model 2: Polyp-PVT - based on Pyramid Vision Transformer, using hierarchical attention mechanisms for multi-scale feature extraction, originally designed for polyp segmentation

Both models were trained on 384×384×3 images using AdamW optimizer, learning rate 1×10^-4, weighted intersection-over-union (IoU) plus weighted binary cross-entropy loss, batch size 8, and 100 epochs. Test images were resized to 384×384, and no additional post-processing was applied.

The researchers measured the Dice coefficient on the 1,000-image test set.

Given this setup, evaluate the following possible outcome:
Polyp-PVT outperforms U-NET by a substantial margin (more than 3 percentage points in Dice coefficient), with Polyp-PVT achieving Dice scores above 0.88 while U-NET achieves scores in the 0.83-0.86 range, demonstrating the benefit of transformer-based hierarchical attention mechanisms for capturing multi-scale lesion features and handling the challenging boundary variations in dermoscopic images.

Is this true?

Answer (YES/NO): NO